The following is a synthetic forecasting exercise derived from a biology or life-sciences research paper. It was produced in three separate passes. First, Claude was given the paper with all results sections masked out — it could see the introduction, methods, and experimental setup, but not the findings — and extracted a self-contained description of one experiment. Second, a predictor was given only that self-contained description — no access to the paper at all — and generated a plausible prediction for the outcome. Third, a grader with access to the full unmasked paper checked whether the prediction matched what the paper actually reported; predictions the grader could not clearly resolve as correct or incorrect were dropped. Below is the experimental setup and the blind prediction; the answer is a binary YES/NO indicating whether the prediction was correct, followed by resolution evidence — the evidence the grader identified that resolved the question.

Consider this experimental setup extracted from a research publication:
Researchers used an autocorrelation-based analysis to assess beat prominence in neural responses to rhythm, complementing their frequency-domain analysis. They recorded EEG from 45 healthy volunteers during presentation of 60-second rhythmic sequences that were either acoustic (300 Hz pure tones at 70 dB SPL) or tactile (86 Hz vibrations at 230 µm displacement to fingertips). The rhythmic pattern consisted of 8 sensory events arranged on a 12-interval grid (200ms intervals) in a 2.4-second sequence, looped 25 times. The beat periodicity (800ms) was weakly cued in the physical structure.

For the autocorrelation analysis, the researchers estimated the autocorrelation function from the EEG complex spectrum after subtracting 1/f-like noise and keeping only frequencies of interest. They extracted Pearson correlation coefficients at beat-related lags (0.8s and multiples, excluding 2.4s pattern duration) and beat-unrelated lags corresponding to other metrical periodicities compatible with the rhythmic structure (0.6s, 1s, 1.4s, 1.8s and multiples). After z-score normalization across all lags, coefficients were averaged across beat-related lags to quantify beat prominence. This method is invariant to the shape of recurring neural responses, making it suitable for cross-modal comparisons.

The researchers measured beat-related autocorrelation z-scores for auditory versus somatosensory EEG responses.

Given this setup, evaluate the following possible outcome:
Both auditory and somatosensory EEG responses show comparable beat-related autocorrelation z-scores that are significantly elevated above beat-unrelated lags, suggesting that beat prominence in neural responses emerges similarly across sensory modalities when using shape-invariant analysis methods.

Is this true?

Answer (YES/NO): NO